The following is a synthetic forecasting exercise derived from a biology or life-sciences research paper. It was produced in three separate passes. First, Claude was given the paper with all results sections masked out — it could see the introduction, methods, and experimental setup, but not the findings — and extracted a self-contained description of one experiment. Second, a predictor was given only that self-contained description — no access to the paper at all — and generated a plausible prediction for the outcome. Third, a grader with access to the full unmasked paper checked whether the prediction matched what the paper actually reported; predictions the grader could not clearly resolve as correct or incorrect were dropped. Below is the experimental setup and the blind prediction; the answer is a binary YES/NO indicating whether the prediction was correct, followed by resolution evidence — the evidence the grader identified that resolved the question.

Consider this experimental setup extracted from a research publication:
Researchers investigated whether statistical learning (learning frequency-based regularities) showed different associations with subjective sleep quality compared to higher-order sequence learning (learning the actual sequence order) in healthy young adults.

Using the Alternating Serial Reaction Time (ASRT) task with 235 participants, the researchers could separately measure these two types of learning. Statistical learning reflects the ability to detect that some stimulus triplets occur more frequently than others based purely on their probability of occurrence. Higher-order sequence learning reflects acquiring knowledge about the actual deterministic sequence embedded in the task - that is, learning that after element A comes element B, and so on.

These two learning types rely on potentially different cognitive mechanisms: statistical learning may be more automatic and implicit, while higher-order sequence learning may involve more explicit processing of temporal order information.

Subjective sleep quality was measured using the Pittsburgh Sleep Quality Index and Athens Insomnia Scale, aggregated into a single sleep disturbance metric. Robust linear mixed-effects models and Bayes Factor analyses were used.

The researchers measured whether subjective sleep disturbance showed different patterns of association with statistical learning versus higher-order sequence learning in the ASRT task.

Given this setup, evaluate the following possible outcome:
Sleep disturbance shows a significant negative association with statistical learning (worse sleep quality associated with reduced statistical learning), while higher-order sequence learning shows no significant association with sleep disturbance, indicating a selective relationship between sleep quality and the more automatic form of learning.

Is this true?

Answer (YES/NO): NO